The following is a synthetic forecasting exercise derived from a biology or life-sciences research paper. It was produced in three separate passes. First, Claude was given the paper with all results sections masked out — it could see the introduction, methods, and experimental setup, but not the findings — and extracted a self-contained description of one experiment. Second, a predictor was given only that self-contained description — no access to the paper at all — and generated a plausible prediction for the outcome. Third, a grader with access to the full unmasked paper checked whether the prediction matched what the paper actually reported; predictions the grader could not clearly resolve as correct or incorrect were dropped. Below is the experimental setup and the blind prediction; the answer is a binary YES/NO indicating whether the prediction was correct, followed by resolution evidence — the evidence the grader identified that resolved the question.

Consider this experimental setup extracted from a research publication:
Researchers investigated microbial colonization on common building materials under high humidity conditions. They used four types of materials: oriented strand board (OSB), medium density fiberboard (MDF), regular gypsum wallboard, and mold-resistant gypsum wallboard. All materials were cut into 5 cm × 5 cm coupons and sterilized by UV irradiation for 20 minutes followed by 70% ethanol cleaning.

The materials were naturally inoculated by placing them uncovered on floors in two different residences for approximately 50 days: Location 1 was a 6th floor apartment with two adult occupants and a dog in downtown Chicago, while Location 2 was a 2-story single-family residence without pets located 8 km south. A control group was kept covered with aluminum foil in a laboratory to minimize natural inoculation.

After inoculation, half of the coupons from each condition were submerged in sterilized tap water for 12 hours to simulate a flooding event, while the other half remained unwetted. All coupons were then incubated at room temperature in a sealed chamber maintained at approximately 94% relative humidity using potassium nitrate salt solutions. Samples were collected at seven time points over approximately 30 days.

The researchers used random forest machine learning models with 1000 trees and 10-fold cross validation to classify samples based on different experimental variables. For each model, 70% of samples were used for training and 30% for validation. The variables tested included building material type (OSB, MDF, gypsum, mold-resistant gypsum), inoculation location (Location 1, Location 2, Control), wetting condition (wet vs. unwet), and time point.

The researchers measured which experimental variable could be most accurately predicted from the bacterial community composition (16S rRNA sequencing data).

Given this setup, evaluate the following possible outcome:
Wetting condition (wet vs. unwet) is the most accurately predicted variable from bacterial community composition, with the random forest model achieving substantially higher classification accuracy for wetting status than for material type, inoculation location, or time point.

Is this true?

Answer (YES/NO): YES